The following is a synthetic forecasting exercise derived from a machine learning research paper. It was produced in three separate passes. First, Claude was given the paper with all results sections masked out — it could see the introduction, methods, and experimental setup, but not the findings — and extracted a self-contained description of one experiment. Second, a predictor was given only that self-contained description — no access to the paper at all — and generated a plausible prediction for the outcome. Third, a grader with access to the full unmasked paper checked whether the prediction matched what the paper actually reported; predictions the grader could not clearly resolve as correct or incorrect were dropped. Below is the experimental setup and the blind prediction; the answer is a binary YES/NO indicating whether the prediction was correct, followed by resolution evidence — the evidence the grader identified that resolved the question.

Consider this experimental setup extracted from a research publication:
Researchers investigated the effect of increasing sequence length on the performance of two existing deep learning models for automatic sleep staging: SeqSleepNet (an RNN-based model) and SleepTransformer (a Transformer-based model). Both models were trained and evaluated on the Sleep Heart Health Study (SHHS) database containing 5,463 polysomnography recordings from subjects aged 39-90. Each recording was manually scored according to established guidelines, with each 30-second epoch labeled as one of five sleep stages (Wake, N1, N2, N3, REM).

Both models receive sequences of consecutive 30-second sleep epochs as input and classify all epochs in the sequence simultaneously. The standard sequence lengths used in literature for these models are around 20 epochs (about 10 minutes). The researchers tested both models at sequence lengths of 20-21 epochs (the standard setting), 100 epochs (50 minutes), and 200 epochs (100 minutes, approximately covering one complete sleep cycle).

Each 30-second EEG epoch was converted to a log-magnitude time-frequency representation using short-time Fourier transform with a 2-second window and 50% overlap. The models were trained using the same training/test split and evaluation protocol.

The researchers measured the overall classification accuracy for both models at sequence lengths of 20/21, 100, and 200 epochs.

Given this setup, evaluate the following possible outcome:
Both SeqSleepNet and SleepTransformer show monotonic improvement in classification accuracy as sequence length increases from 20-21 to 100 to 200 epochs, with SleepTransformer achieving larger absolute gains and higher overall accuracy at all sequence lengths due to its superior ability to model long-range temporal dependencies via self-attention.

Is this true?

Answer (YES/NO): NO